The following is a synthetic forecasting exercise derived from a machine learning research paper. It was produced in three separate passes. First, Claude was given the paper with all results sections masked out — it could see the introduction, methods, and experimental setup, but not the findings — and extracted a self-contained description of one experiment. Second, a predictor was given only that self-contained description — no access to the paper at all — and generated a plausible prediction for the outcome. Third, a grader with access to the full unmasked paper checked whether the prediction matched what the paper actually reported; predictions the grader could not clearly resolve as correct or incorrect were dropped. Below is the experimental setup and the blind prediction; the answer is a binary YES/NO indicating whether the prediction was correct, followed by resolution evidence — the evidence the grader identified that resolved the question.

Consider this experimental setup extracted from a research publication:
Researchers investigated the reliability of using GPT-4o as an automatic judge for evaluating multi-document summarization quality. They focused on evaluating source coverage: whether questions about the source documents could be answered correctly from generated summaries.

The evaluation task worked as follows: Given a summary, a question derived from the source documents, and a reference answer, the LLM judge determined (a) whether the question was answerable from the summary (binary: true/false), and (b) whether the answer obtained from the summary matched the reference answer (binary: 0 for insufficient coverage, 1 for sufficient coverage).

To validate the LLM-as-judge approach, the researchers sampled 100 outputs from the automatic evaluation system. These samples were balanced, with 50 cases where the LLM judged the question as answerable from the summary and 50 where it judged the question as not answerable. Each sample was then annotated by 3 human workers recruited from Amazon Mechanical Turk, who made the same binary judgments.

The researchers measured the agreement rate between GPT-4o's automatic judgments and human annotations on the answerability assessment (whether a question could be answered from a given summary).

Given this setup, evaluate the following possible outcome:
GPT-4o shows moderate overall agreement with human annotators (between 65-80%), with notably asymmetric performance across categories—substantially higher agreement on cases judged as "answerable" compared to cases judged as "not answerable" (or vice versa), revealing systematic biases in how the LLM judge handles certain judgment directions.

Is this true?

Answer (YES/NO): NO